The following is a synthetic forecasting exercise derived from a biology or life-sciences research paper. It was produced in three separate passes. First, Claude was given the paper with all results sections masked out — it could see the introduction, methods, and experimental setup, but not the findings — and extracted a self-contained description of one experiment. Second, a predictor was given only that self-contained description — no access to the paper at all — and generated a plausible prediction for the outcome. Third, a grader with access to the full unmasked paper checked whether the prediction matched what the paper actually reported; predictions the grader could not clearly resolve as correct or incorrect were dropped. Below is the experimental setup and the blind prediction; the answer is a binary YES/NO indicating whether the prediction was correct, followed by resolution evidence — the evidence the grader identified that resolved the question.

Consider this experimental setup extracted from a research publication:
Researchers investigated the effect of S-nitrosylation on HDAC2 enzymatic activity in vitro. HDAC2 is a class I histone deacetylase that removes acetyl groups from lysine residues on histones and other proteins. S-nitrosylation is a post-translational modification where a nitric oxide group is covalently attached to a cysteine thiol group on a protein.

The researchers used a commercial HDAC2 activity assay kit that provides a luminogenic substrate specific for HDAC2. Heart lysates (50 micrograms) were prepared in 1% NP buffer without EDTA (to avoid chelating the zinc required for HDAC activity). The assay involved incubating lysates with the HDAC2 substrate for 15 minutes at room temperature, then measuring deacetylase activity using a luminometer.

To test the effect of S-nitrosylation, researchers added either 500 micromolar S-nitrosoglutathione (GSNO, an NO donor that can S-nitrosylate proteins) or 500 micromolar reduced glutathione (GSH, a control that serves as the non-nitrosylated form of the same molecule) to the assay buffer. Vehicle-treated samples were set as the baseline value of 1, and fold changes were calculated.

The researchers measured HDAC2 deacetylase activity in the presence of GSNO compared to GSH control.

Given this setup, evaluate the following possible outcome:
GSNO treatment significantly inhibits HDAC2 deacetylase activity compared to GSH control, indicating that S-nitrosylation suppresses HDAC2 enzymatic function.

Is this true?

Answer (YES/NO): NO